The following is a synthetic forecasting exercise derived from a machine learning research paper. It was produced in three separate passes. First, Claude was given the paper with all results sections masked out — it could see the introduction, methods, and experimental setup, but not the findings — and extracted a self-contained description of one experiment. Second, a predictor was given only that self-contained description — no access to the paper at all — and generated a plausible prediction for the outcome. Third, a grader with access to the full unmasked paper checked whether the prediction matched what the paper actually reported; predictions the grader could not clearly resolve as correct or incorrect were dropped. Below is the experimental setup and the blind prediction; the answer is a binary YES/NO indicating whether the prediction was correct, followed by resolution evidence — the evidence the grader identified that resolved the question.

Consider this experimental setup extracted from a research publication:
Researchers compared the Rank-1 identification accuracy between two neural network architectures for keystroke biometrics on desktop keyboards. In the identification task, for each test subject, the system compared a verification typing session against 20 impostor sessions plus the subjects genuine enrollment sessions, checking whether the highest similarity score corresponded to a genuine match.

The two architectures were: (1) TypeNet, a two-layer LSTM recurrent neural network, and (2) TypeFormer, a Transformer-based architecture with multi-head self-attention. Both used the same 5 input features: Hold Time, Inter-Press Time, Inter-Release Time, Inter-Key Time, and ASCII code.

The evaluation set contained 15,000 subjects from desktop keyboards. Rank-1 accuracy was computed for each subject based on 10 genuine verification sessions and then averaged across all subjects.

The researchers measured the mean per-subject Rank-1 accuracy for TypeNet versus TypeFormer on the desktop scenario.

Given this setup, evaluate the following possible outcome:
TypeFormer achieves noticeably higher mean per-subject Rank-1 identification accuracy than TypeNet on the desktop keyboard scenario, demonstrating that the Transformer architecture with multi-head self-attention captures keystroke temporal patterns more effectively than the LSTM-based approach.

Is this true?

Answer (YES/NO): NO